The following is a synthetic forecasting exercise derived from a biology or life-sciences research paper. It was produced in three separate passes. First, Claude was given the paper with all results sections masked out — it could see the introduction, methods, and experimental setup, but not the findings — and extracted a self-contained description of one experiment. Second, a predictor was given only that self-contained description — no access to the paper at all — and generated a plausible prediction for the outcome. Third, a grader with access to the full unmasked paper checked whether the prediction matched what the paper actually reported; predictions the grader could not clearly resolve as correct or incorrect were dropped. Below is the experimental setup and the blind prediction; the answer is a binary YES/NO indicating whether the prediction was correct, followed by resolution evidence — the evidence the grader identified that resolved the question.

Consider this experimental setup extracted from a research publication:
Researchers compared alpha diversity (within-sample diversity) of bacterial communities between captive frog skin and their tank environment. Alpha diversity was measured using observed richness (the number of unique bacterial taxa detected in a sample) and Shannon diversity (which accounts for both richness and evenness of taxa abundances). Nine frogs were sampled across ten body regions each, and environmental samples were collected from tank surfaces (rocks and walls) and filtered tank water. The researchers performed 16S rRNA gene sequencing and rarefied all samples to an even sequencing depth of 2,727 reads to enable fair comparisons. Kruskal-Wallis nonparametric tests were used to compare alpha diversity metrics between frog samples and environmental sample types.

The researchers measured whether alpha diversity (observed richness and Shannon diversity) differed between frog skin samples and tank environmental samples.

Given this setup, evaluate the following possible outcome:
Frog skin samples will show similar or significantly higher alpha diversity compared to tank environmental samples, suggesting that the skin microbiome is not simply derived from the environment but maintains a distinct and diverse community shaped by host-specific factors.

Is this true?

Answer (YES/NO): NO